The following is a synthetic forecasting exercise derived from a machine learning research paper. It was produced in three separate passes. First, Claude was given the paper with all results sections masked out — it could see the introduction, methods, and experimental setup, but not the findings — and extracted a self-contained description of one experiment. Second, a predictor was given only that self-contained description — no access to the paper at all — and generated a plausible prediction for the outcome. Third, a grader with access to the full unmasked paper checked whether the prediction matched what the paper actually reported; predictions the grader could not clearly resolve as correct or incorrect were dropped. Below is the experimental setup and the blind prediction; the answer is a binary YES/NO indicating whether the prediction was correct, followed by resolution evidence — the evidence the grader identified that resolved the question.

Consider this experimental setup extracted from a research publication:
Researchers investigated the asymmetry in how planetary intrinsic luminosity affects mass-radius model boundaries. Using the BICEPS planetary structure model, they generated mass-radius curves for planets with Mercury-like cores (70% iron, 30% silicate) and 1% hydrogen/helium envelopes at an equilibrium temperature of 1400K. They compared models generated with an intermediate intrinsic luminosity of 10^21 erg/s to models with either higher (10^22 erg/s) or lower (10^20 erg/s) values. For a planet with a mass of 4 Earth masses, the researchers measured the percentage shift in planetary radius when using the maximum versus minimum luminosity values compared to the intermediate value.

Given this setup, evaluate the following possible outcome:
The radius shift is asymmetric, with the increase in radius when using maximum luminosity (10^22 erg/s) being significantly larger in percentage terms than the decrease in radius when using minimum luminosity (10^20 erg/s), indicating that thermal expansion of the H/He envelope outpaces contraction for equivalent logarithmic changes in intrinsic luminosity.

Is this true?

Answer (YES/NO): YES